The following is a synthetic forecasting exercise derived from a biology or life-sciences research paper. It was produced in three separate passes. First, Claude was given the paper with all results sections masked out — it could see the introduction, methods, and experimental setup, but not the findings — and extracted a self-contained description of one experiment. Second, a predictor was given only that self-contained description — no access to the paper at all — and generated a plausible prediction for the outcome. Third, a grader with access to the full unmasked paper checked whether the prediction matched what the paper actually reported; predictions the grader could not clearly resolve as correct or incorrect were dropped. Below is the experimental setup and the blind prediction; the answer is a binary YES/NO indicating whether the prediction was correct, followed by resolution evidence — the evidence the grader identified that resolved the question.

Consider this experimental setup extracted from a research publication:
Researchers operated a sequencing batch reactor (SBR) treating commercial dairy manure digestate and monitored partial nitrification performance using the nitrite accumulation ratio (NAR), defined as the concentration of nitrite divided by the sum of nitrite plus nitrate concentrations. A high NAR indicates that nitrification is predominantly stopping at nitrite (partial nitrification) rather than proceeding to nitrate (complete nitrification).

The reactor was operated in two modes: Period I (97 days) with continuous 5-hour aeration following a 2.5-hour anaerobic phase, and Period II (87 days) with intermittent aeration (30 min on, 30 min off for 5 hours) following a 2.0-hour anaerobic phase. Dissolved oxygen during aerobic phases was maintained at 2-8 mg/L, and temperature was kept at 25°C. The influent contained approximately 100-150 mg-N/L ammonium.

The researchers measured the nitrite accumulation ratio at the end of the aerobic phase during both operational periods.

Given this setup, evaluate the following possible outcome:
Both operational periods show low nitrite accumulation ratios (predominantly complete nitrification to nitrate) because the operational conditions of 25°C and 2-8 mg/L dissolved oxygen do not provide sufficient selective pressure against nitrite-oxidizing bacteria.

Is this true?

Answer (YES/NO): NO